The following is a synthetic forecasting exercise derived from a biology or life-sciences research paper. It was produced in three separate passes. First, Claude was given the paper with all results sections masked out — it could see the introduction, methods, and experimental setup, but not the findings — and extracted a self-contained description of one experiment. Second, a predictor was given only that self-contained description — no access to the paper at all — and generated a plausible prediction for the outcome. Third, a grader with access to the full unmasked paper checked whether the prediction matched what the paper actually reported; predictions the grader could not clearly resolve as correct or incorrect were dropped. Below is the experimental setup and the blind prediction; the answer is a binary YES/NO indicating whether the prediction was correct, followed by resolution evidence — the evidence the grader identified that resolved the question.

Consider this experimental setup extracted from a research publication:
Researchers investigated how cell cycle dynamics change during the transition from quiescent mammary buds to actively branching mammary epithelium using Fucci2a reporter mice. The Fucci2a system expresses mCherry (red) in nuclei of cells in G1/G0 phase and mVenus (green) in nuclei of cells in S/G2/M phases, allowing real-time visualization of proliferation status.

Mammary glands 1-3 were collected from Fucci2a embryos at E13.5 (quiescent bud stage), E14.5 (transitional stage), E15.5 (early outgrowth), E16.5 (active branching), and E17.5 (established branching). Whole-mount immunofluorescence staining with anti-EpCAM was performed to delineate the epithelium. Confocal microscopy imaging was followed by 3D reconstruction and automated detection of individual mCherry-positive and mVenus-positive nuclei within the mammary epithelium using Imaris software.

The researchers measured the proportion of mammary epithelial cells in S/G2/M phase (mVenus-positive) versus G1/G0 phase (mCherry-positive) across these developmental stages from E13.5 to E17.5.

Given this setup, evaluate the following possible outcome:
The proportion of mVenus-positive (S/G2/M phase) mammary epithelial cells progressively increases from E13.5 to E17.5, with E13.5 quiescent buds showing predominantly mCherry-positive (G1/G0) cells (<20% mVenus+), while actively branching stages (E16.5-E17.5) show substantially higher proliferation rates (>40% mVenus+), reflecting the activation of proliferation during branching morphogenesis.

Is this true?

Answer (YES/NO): NO